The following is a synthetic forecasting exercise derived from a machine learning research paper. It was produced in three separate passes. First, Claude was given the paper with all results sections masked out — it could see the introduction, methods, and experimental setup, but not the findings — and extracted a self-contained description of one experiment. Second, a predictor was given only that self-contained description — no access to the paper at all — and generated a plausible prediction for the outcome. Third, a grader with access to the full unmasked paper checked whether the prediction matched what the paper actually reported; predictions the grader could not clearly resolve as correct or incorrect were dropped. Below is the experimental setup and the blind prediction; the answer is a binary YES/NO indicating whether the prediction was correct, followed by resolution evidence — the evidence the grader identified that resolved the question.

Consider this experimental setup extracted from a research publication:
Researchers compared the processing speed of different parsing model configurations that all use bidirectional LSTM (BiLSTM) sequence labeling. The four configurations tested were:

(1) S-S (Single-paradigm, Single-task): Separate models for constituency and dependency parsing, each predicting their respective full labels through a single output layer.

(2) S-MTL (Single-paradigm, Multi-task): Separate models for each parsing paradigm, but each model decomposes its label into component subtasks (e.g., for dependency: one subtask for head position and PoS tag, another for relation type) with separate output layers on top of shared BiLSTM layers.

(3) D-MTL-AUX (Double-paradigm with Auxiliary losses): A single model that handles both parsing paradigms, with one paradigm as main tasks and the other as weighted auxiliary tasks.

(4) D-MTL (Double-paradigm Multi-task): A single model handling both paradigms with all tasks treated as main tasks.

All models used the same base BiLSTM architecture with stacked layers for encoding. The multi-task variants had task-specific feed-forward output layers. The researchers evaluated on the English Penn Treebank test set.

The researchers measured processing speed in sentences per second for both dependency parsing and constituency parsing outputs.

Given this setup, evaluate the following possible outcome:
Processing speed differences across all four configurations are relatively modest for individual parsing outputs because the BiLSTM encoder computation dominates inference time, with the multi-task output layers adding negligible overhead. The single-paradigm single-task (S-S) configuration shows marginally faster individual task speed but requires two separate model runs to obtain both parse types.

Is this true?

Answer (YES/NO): NO